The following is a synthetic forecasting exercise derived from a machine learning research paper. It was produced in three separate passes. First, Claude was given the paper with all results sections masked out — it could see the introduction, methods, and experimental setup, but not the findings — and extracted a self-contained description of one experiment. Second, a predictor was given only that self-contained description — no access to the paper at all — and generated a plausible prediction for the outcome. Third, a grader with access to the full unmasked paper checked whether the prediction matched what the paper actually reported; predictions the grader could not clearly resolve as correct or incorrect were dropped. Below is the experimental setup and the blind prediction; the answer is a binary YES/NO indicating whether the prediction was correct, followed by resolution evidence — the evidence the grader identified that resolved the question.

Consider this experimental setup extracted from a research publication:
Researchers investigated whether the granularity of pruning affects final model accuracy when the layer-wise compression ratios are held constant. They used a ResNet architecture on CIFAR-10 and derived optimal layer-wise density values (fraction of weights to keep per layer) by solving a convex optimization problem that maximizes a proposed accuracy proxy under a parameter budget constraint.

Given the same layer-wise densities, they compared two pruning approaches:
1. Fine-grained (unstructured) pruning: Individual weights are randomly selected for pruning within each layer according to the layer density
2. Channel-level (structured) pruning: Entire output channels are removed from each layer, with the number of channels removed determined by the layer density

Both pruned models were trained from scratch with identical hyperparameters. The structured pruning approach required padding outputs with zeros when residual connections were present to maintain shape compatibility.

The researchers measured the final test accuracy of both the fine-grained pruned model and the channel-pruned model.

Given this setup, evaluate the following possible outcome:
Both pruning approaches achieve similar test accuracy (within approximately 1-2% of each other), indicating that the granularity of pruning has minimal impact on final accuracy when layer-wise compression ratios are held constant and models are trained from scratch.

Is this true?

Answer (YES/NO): YES